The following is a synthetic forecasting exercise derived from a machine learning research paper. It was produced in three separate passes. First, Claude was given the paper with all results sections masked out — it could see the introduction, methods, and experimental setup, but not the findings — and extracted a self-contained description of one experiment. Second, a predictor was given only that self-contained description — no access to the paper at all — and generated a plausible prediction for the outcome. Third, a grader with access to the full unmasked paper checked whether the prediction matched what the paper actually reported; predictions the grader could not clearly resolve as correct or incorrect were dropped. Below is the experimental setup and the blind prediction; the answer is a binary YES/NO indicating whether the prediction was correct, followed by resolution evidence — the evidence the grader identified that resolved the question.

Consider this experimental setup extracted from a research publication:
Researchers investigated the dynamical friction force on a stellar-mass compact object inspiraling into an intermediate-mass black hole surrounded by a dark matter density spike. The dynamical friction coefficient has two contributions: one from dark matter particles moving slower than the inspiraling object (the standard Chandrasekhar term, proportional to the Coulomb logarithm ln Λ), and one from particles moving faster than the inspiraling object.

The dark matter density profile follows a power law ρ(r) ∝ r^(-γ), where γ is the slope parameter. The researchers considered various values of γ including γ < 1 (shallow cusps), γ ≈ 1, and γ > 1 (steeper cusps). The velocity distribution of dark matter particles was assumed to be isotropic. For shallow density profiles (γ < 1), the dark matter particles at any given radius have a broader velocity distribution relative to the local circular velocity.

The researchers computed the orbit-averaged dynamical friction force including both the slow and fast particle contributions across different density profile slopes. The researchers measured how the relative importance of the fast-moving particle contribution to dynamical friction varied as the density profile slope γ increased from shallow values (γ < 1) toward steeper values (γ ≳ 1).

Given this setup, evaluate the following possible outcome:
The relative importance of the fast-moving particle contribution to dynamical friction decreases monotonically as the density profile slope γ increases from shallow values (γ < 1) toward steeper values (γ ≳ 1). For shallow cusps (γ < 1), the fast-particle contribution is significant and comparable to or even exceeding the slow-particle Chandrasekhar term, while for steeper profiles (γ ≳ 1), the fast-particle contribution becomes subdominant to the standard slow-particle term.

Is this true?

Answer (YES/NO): YES